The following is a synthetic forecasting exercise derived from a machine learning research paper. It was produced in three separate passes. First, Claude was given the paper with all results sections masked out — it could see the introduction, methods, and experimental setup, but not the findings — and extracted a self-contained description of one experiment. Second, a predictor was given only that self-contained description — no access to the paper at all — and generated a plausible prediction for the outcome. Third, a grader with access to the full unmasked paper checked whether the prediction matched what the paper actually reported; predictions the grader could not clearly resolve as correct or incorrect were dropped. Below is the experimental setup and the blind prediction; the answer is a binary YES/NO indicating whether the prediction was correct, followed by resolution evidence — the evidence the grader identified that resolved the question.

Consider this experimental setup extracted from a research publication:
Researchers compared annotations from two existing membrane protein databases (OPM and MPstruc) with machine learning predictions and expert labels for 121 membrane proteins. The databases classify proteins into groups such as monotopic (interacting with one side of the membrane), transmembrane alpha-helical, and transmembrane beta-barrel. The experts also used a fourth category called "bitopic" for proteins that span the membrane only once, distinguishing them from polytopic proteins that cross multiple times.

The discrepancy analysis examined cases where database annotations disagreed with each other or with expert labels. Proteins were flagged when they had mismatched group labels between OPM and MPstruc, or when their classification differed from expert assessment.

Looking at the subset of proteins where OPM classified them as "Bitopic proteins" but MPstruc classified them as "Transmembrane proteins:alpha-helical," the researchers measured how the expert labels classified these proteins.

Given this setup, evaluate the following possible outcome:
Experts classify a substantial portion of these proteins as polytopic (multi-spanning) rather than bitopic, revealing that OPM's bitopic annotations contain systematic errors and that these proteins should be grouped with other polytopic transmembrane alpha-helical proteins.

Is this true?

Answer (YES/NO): NO